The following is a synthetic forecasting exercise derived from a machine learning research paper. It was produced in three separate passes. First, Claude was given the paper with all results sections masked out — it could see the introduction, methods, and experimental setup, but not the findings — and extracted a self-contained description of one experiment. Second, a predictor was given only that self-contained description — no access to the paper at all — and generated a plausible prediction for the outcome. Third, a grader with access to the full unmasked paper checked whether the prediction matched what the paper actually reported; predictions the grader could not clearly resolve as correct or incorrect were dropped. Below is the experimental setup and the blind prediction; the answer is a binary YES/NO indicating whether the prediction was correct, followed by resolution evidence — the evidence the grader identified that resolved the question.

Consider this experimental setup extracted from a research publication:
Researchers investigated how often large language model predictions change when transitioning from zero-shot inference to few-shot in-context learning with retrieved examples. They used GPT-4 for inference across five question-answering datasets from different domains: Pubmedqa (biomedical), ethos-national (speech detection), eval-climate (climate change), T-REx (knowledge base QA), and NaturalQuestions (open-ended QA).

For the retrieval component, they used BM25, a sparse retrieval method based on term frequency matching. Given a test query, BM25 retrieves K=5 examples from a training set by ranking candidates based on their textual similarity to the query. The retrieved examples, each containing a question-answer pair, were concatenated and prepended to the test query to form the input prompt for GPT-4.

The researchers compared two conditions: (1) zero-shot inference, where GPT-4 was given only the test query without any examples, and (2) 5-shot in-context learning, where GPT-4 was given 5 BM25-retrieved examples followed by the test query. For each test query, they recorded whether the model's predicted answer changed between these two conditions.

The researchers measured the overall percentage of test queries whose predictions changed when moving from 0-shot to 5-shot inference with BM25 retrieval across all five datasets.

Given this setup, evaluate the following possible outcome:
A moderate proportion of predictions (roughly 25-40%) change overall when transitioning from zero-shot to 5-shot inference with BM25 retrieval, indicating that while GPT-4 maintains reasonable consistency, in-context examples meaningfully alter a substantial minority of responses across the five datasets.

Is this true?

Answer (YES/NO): NO